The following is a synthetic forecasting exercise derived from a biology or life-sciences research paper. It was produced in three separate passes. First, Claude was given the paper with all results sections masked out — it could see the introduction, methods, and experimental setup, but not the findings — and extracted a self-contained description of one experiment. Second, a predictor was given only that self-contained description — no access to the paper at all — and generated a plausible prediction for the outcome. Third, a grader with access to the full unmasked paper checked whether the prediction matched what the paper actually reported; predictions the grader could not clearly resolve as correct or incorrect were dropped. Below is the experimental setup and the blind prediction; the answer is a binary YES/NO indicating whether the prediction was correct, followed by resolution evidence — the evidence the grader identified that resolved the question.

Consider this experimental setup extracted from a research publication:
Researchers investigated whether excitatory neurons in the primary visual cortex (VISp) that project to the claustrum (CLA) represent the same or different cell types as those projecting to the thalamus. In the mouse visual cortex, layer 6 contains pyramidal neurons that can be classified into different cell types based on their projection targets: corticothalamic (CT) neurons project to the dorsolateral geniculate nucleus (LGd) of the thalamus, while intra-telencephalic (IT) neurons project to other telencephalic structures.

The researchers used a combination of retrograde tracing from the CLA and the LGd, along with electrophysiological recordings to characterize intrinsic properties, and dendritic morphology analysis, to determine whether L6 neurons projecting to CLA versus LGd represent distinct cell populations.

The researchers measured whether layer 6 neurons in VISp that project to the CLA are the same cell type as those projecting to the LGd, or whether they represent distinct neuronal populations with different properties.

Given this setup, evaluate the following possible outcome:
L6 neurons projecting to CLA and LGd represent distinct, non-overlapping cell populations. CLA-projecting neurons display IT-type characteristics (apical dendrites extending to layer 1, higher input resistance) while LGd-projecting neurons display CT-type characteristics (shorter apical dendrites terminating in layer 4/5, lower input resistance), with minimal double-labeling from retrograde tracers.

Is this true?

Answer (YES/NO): YES